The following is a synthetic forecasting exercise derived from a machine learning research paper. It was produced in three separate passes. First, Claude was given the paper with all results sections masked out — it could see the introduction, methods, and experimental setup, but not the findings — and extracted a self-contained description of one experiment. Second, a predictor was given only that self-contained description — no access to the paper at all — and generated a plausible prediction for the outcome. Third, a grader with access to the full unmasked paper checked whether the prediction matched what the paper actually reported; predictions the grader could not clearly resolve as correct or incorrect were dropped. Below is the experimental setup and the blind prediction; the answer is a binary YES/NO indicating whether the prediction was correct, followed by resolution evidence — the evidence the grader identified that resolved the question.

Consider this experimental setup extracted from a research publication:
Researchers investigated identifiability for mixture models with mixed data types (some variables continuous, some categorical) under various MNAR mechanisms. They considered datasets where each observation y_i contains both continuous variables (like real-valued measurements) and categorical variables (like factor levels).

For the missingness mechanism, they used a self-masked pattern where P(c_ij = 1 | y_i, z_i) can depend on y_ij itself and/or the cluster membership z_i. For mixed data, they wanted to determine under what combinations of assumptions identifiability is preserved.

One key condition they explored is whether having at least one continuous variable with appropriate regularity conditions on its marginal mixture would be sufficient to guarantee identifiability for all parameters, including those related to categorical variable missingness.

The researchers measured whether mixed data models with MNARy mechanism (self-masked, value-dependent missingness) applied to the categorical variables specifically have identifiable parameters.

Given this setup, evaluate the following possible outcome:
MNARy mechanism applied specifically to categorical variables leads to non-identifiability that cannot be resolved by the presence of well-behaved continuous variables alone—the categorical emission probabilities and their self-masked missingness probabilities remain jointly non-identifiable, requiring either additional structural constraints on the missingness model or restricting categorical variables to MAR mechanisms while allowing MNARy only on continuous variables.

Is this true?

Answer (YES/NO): YES